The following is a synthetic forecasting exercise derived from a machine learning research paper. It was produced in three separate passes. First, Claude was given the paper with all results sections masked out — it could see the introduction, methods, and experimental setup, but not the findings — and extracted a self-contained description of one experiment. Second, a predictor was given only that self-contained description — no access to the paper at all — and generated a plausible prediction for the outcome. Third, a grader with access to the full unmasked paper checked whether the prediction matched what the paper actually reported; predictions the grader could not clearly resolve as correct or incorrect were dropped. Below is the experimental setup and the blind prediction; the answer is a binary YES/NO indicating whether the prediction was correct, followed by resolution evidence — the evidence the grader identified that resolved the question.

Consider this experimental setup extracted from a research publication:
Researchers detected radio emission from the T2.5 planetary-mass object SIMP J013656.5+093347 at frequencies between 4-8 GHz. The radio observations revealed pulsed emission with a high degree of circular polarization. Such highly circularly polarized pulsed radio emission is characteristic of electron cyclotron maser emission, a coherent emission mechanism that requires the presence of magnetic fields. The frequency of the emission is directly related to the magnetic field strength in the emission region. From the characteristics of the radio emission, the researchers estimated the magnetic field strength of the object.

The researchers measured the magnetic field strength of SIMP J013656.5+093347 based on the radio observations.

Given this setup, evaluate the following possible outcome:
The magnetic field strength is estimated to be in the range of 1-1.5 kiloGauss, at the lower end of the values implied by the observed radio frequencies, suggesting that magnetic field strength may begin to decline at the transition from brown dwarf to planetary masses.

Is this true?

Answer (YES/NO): NO